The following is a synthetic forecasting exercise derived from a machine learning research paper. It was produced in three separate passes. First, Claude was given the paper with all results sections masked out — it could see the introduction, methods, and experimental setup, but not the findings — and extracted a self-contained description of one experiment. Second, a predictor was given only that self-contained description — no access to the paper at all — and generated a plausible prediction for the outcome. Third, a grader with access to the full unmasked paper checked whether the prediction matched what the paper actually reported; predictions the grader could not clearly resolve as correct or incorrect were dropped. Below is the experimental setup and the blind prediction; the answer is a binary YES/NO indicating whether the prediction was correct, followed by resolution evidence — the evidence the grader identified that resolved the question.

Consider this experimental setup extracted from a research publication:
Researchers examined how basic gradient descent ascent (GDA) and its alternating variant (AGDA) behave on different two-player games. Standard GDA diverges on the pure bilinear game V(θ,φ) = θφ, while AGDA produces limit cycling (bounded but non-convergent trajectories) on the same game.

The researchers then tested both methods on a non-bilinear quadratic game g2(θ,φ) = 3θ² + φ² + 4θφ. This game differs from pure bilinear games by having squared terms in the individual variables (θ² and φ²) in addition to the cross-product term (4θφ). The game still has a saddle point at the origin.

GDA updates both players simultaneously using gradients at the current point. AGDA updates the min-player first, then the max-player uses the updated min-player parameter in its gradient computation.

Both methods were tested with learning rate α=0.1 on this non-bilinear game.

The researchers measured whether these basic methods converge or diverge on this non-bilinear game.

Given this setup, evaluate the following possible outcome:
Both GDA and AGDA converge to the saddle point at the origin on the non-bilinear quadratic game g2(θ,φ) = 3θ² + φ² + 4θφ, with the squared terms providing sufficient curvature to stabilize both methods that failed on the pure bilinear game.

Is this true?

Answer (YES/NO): YES